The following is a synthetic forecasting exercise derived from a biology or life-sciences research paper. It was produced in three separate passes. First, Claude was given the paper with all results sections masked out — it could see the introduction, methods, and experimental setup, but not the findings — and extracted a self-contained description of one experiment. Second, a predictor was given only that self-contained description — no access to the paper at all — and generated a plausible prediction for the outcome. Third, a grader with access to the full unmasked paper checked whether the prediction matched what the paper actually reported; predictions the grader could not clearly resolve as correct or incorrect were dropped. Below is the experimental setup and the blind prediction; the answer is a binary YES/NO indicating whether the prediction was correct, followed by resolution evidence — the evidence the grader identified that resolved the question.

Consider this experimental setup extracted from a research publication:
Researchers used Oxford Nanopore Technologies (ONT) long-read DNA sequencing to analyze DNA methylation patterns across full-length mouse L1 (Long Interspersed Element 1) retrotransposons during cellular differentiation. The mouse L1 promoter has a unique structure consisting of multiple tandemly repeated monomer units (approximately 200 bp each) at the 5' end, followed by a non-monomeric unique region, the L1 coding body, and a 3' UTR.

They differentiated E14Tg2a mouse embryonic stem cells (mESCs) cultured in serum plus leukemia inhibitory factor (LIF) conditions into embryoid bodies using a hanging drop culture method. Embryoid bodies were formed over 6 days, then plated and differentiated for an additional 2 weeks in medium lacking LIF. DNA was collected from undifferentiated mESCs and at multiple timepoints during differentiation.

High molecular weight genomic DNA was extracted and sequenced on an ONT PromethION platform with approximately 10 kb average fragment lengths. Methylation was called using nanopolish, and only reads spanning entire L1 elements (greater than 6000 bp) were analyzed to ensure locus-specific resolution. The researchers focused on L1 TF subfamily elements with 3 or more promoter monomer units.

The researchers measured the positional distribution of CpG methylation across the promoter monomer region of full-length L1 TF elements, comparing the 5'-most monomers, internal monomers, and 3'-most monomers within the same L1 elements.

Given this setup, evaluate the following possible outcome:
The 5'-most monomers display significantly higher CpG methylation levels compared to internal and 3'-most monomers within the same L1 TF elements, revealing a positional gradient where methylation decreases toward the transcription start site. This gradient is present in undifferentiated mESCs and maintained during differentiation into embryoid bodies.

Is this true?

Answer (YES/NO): NO